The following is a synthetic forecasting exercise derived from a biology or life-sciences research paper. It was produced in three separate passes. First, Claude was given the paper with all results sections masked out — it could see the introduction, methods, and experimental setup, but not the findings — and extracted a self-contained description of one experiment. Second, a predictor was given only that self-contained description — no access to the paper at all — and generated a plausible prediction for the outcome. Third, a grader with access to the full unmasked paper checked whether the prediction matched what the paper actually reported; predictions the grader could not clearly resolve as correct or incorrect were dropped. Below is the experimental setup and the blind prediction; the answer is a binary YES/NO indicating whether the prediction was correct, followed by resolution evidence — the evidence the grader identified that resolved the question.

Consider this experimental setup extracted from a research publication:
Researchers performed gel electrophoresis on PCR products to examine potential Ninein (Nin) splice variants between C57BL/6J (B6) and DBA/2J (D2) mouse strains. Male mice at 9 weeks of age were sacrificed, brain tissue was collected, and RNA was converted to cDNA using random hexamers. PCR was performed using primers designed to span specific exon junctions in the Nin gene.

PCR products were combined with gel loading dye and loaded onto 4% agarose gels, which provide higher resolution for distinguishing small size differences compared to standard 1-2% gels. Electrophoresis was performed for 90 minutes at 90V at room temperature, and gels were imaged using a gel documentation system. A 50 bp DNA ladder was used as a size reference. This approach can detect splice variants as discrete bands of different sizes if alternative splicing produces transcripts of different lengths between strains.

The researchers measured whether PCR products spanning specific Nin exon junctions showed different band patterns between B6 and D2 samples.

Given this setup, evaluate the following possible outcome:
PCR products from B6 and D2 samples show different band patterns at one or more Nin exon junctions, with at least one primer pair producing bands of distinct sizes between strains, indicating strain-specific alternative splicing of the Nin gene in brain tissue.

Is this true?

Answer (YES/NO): YES